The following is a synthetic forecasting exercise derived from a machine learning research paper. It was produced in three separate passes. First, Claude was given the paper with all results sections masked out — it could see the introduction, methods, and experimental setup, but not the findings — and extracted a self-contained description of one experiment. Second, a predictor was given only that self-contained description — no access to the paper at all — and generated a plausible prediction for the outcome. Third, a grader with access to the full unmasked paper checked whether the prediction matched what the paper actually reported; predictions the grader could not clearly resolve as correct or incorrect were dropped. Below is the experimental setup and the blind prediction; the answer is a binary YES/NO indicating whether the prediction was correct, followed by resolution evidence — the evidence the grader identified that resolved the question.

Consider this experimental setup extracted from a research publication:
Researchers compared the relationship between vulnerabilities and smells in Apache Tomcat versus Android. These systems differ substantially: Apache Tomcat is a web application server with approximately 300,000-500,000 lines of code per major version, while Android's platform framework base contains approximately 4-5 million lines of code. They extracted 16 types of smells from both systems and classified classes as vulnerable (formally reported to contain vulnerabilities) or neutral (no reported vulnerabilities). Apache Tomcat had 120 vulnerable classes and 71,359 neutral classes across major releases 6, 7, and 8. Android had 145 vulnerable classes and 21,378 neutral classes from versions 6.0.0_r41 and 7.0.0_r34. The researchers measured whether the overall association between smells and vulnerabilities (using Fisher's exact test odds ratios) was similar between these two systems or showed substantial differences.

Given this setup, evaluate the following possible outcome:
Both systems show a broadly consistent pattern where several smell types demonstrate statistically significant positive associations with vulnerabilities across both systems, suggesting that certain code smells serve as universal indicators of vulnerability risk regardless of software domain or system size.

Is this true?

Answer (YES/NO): YES